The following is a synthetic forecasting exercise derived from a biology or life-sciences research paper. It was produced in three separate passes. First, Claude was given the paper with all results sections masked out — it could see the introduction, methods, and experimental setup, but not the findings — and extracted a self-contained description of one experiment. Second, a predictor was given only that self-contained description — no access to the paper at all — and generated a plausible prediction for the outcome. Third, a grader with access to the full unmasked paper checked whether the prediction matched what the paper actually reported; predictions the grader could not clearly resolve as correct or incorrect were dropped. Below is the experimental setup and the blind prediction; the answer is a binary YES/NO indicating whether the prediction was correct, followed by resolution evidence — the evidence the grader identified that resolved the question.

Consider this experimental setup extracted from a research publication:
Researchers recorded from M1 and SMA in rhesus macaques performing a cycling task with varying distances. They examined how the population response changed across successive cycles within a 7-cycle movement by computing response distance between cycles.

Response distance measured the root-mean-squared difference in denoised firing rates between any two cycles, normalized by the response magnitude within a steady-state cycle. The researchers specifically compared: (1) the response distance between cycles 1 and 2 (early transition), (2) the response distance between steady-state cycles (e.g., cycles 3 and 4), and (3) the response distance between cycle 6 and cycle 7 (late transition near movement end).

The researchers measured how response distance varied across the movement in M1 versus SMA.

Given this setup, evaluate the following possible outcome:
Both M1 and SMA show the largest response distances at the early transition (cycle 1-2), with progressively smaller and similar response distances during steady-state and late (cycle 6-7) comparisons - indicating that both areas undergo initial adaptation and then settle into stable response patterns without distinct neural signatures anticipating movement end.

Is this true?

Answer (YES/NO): NO